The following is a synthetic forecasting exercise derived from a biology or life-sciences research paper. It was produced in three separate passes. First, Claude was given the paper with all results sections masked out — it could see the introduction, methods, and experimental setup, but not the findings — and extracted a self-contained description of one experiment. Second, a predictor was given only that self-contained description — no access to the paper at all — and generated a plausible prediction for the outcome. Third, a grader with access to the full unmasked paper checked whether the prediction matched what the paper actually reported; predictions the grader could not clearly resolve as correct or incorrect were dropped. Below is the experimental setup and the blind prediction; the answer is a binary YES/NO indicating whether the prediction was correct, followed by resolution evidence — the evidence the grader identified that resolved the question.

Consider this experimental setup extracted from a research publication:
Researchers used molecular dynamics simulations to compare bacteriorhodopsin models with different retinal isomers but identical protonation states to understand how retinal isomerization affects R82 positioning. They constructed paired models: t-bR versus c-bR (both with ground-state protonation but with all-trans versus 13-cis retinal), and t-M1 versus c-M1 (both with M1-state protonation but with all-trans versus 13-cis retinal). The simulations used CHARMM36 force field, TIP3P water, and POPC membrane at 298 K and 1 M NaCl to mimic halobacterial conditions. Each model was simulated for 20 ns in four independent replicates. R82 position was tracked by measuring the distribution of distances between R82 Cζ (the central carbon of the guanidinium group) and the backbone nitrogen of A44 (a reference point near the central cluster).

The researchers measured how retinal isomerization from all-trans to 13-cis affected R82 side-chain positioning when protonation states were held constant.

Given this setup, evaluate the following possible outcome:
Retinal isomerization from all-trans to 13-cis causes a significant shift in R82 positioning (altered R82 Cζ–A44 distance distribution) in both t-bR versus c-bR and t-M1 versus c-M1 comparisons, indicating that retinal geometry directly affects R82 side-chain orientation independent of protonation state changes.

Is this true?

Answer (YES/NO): NO